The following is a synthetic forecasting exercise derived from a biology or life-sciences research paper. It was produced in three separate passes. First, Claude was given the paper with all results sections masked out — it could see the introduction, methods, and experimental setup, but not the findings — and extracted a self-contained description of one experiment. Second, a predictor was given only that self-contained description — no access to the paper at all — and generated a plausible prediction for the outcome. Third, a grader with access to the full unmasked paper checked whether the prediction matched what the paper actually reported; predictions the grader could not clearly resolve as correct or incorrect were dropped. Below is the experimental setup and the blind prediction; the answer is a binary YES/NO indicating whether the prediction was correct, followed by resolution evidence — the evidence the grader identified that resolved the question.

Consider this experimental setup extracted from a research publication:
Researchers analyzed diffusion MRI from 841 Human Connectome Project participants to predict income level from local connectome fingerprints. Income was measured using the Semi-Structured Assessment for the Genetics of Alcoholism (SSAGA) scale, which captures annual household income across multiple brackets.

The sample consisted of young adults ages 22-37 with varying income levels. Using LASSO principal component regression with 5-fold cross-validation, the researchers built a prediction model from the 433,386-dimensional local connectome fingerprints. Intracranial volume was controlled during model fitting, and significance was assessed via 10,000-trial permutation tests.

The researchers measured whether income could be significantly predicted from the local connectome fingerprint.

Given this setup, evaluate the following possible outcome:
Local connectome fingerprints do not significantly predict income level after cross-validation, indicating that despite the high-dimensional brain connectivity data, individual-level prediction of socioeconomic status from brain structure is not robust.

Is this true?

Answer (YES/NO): YES